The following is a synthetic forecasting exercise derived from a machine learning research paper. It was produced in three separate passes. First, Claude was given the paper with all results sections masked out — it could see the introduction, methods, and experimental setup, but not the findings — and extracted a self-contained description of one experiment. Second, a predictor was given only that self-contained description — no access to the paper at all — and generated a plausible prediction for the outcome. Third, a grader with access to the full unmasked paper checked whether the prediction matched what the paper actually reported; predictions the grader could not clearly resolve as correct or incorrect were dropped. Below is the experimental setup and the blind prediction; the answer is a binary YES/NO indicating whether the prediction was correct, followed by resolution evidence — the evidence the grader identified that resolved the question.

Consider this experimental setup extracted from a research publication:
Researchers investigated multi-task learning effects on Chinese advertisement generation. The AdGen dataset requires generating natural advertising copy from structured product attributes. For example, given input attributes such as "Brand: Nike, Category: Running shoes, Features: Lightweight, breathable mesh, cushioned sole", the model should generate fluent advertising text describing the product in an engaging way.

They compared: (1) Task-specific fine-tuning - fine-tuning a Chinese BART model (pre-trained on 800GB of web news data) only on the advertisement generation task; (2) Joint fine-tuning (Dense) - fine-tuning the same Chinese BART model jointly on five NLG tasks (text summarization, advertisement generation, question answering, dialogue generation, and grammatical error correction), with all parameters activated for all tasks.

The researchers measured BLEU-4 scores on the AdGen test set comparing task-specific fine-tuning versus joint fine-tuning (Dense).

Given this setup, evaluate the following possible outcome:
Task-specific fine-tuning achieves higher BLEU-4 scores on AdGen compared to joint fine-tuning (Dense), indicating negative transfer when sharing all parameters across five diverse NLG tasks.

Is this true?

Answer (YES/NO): YES